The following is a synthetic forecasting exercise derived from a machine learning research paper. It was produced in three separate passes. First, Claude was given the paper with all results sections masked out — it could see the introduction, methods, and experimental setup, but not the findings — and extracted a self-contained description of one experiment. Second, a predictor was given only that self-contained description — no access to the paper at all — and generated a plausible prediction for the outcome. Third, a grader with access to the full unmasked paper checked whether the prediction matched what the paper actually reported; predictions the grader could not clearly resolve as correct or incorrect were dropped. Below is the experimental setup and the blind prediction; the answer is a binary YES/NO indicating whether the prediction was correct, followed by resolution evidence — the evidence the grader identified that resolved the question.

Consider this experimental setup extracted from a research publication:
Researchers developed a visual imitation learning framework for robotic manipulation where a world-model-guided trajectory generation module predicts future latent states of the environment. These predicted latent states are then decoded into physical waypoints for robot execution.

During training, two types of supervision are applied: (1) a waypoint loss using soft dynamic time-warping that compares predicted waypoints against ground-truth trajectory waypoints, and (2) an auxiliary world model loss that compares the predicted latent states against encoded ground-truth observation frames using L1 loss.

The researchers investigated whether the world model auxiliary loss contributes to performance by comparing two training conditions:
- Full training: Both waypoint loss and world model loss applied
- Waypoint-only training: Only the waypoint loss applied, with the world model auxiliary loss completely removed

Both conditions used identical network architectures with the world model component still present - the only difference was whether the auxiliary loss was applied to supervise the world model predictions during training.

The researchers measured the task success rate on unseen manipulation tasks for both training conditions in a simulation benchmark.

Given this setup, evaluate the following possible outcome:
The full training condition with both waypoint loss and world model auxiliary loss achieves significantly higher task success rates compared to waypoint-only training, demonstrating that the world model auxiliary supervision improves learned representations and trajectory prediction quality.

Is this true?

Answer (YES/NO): YES